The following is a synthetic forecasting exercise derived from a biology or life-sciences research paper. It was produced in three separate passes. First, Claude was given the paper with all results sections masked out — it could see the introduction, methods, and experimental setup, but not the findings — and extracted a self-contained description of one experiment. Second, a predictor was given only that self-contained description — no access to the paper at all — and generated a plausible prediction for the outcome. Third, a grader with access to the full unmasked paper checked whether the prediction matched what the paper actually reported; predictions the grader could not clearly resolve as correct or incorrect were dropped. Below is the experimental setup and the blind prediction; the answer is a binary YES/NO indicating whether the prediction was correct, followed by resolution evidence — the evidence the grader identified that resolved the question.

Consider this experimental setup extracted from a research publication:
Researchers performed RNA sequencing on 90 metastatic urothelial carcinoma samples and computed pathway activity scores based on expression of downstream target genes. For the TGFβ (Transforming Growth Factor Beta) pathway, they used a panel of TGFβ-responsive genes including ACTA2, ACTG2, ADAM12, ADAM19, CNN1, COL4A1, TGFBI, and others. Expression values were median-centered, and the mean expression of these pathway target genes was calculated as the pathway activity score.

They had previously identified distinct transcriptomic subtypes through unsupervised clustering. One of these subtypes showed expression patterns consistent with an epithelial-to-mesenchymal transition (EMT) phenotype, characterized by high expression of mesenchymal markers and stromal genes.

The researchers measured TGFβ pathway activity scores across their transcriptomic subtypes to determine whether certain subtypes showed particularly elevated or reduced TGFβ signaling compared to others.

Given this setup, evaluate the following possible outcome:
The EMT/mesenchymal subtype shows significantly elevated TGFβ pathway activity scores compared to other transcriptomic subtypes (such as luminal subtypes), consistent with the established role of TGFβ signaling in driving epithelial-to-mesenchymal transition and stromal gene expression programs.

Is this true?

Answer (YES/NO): YES